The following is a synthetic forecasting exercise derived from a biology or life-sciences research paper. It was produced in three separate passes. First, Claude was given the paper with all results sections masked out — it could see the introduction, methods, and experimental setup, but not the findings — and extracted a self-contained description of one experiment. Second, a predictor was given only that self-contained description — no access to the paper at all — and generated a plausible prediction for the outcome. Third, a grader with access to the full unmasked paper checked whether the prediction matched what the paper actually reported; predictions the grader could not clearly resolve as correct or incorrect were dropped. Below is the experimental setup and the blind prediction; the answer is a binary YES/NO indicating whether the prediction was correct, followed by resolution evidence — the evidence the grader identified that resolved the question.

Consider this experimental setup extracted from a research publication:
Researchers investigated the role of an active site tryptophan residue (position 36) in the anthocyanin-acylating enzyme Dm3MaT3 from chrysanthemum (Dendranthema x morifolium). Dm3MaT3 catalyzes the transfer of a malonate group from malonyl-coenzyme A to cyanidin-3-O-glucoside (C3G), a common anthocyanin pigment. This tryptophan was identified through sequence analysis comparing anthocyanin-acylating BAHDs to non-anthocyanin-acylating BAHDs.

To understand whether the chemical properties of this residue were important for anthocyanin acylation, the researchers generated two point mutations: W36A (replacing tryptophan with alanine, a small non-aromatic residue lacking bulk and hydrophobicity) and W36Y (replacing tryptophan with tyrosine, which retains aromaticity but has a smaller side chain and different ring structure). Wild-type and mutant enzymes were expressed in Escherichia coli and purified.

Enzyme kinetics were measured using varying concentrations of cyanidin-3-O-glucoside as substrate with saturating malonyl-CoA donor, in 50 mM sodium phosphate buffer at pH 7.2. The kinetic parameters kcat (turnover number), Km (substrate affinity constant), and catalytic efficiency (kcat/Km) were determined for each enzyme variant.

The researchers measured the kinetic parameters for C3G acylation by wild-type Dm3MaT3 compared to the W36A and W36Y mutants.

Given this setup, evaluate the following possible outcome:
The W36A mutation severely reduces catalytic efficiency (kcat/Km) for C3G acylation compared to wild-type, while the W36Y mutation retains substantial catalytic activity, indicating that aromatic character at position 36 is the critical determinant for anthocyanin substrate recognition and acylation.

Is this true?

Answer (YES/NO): NO